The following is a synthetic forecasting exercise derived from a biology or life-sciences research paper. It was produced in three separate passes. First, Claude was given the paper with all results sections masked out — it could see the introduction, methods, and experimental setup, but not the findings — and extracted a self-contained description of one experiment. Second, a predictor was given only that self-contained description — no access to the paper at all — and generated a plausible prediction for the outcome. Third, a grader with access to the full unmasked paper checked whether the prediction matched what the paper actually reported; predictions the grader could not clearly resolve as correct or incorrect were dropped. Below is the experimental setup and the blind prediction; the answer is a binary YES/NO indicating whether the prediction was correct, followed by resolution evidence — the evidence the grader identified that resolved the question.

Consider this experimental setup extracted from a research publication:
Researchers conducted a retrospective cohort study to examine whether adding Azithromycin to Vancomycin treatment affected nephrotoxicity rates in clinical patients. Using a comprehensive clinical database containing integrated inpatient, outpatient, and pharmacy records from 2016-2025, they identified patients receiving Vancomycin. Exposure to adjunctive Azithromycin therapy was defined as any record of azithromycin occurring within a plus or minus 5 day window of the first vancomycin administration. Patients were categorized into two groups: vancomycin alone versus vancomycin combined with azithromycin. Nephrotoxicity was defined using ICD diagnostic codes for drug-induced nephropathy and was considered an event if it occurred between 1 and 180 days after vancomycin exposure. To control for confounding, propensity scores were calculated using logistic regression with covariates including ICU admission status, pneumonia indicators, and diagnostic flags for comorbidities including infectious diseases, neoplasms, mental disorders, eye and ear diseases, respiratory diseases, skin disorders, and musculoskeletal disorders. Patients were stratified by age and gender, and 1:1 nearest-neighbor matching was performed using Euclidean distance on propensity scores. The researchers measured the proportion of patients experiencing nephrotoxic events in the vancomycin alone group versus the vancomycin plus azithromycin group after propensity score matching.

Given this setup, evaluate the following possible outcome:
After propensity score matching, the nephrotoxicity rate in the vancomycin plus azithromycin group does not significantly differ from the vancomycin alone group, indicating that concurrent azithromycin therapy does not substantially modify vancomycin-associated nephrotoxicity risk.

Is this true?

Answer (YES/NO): NO